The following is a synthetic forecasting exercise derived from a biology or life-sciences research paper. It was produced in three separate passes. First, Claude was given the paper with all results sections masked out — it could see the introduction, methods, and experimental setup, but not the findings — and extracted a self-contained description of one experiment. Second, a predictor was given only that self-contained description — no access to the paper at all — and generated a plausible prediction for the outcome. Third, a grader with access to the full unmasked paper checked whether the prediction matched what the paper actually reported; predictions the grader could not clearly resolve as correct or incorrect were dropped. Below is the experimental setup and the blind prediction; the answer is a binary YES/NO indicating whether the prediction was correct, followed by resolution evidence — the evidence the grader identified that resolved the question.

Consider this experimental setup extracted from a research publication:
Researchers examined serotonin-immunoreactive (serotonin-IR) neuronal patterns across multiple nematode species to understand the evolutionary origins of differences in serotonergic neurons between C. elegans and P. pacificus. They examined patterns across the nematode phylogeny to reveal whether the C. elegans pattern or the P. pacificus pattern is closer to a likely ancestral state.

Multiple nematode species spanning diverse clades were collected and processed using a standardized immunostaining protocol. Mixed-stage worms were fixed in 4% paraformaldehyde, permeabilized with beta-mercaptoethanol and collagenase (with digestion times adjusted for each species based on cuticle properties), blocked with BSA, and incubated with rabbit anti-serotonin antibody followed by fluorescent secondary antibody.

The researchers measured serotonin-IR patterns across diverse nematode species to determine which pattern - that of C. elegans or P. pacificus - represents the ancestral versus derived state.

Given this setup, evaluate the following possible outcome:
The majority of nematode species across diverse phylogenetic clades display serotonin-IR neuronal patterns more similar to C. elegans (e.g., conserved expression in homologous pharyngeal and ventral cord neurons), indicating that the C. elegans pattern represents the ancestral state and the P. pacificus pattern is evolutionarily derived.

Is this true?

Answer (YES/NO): NO